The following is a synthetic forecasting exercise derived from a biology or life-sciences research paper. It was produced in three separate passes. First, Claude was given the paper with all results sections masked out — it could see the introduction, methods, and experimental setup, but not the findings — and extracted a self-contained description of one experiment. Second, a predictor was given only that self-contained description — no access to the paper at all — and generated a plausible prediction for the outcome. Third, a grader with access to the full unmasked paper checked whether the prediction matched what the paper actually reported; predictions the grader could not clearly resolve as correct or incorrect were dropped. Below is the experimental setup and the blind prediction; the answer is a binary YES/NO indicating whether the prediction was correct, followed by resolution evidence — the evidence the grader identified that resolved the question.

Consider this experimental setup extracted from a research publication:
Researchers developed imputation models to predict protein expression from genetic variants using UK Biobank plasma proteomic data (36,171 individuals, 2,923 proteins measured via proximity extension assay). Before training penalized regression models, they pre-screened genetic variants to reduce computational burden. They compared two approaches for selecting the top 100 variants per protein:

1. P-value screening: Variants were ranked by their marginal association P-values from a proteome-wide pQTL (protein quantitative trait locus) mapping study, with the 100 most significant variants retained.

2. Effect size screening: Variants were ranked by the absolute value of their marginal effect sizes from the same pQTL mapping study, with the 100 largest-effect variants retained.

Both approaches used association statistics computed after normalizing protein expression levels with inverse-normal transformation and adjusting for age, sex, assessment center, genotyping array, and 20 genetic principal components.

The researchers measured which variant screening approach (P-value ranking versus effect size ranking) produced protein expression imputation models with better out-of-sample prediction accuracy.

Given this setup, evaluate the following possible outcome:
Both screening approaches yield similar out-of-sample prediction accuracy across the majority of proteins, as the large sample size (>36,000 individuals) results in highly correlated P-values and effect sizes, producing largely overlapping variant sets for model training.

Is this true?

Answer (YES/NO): NO